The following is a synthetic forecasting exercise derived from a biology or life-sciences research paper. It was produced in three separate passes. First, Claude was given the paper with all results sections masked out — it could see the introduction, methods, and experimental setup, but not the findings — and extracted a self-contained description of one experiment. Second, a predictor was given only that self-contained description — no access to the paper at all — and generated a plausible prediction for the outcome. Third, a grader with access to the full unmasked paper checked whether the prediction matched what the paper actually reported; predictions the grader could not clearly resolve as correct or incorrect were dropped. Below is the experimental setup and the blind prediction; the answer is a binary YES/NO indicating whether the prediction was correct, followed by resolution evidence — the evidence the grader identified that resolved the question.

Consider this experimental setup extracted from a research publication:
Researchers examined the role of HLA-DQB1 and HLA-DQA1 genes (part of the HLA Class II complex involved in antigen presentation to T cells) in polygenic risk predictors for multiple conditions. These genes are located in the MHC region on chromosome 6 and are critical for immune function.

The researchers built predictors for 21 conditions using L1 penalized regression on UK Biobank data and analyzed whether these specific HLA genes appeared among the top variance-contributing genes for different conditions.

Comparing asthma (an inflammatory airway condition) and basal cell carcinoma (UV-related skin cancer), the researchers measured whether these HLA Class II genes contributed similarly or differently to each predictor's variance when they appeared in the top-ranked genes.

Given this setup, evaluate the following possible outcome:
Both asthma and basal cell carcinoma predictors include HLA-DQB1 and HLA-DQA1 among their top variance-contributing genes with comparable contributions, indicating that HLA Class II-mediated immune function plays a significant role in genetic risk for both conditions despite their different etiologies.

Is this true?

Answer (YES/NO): NO